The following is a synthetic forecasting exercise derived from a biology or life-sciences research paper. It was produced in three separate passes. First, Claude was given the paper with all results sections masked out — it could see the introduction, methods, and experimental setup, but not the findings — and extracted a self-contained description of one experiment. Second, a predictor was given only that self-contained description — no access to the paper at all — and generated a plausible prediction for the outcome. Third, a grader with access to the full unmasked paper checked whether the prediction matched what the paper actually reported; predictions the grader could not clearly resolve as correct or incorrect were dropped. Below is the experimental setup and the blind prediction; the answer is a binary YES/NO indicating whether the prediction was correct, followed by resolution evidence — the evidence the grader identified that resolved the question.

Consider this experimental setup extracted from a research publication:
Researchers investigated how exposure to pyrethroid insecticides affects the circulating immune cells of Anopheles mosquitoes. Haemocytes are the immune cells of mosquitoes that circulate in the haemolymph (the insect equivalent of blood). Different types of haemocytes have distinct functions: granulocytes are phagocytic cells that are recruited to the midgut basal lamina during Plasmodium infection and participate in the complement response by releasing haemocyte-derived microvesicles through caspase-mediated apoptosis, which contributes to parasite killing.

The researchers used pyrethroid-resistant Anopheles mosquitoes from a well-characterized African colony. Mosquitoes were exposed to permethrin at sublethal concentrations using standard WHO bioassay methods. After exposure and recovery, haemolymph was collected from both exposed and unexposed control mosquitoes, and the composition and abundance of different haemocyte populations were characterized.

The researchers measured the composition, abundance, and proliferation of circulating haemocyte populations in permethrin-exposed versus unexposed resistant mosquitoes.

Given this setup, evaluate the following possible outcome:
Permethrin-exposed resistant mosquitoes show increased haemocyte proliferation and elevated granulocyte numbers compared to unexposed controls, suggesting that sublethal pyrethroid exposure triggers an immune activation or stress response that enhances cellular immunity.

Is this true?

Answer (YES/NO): YES